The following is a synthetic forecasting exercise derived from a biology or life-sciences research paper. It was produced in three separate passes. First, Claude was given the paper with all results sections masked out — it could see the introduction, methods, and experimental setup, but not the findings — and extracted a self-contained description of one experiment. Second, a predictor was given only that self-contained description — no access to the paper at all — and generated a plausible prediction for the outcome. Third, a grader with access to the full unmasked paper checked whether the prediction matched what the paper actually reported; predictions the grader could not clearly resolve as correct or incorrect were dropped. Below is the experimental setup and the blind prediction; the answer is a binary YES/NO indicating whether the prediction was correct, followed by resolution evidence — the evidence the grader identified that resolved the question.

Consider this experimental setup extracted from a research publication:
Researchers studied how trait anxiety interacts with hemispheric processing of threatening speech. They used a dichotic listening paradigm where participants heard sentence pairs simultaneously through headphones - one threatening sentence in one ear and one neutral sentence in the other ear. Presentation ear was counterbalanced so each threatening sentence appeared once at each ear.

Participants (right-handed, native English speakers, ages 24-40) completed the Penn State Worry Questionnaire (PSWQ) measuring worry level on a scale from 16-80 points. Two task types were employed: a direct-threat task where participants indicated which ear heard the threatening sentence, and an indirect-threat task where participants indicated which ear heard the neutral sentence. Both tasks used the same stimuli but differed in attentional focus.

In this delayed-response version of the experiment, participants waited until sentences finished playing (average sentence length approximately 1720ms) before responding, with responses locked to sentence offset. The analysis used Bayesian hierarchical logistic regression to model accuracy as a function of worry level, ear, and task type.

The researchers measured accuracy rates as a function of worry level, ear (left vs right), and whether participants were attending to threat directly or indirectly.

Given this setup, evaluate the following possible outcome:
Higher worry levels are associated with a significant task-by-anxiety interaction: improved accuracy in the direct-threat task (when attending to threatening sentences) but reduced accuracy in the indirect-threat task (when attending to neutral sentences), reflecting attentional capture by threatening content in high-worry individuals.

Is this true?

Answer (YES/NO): NO